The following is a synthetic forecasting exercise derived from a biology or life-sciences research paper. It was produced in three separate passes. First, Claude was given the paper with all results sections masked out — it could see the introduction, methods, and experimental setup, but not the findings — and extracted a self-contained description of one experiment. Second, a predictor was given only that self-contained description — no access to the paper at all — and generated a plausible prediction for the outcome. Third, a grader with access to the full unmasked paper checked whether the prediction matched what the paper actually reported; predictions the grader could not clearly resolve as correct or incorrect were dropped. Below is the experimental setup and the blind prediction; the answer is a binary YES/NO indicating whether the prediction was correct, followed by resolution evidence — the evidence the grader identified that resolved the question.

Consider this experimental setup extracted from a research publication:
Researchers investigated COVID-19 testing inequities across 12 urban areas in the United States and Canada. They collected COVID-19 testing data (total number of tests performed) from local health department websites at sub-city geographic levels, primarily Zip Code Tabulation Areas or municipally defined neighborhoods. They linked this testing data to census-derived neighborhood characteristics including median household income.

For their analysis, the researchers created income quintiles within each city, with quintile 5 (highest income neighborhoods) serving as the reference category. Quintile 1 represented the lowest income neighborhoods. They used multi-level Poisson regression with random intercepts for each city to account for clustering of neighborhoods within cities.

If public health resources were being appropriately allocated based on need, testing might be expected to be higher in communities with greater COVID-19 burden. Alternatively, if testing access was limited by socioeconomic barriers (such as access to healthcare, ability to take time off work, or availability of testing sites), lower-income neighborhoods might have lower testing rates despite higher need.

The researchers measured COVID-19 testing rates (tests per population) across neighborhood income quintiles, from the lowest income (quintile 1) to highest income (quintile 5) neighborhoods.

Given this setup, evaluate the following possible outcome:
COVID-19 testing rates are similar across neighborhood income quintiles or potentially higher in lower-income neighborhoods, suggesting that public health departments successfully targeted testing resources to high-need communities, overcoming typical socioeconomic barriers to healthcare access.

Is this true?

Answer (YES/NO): NO